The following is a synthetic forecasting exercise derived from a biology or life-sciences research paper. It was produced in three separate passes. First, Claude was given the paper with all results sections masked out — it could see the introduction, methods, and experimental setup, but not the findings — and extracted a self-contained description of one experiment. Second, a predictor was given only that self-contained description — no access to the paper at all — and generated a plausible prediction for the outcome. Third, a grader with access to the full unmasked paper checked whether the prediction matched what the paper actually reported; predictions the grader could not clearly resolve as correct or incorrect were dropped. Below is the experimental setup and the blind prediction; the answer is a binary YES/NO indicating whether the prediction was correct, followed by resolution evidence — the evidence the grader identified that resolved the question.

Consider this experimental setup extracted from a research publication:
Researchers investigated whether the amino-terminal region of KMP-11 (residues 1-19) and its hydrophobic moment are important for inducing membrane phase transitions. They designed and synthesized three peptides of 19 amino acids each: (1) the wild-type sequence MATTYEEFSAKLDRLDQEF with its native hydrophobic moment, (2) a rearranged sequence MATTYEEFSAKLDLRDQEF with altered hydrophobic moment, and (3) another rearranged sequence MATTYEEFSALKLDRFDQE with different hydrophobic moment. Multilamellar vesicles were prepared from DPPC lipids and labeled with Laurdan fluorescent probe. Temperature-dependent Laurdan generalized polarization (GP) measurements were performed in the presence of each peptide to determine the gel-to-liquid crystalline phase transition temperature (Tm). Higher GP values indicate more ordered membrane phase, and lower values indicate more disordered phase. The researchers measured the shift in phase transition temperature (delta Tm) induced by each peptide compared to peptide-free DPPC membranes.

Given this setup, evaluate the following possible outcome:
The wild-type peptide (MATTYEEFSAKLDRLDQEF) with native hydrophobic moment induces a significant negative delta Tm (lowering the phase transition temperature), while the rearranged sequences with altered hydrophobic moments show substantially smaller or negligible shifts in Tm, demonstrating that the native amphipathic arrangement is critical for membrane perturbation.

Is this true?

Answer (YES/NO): YES